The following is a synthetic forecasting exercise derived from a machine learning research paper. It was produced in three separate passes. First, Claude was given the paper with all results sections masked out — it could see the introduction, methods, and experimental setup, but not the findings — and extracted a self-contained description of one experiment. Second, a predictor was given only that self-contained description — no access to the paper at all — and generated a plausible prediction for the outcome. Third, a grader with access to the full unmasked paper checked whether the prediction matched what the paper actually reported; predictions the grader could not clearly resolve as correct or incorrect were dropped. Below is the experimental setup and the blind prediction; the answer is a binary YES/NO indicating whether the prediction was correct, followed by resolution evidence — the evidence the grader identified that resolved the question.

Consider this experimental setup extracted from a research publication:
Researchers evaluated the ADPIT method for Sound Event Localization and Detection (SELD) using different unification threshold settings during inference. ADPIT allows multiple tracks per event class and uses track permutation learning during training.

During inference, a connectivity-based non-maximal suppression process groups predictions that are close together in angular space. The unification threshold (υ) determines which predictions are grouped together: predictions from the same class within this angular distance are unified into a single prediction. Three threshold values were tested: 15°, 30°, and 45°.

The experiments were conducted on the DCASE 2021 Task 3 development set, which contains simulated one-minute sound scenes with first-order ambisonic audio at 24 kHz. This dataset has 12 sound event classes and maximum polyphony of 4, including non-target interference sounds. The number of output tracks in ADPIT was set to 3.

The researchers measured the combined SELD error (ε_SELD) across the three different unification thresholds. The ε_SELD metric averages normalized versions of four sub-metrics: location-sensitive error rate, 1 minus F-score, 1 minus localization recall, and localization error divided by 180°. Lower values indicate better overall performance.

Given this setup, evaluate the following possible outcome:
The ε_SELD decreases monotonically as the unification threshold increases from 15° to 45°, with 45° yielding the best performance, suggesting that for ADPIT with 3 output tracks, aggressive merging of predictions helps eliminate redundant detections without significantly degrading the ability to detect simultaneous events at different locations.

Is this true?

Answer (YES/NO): YES